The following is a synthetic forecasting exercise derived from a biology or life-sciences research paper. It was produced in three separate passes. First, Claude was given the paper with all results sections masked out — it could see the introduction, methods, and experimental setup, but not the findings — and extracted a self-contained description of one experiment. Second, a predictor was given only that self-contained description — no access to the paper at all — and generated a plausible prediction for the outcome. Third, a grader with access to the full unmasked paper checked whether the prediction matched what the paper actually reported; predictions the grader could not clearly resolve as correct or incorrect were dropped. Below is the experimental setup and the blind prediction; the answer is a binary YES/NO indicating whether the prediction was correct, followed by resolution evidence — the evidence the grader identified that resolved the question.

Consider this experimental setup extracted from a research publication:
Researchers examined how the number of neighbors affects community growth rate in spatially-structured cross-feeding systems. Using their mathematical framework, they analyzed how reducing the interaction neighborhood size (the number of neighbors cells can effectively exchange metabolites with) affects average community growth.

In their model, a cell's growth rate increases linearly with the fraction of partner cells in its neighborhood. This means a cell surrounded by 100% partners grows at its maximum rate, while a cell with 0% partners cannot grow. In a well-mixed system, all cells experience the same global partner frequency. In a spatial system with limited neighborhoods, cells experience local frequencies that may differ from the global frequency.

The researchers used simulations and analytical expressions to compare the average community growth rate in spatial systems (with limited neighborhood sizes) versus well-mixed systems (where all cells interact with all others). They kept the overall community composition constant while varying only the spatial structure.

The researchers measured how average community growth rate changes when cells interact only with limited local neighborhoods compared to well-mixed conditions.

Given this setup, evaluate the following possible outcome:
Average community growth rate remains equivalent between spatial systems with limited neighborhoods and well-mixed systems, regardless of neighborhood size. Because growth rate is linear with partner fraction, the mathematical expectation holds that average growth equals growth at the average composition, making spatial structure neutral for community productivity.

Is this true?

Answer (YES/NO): NO